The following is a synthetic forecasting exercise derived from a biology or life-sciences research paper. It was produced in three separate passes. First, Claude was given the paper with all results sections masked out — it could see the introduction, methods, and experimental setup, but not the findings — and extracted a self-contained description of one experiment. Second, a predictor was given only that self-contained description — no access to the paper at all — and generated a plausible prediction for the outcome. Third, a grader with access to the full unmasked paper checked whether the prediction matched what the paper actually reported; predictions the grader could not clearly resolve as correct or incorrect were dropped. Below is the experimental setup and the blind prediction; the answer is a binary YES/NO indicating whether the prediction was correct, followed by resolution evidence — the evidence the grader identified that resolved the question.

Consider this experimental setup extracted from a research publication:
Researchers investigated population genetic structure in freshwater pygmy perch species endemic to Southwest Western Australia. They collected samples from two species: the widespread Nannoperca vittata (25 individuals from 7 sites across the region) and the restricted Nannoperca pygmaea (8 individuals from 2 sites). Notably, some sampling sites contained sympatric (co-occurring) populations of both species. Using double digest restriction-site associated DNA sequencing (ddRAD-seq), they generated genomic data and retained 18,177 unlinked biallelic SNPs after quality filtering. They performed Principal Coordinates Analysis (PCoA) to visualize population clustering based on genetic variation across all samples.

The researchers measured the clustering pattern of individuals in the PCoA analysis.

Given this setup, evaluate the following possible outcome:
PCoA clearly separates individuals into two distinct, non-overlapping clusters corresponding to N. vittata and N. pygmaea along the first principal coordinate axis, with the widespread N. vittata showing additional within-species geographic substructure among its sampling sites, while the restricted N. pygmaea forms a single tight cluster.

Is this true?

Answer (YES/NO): NO